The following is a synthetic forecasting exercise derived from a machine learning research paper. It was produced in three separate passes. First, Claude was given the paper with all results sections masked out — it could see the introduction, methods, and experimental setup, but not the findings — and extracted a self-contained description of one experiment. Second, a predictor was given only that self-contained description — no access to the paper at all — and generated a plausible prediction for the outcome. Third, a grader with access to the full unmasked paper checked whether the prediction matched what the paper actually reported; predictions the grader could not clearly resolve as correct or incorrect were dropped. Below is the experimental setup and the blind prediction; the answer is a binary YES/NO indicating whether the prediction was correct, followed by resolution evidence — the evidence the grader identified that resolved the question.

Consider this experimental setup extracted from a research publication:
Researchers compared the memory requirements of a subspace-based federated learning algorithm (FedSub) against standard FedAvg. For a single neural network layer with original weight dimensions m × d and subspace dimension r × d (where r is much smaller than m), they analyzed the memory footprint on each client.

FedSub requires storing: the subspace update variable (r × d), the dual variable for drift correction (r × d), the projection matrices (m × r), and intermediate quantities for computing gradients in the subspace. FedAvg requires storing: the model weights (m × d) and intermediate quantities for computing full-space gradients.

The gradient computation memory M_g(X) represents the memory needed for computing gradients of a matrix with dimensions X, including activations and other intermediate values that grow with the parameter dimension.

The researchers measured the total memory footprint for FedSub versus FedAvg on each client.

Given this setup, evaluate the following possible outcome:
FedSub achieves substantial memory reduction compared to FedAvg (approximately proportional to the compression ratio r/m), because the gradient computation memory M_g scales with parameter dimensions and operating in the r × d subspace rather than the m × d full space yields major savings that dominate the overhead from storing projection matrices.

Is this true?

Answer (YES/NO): NO